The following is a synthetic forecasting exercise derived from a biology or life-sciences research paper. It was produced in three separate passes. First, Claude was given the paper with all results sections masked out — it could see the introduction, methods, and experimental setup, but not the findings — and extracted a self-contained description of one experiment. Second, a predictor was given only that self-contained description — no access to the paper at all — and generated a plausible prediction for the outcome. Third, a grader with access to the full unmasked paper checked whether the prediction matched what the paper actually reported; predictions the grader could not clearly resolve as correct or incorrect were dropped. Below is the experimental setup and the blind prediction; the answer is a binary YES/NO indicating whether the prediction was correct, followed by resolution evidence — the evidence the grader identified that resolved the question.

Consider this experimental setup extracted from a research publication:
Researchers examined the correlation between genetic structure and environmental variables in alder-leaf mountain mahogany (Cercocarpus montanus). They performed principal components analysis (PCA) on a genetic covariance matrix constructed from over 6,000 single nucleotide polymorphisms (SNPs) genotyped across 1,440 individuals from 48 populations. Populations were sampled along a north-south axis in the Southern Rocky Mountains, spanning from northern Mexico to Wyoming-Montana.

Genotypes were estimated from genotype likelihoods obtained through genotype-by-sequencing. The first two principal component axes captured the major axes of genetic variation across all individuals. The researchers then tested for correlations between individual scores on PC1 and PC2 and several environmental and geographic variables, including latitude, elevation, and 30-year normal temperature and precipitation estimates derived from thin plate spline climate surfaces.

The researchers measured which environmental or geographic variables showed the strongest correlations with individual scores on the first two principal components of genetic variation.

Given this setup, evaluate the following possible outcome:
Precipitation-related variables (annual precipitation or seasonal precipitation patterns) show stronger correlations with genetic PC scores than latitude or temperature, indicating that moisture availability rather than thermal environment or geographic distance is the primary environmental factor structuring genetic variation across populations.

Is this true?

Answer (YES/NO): NO